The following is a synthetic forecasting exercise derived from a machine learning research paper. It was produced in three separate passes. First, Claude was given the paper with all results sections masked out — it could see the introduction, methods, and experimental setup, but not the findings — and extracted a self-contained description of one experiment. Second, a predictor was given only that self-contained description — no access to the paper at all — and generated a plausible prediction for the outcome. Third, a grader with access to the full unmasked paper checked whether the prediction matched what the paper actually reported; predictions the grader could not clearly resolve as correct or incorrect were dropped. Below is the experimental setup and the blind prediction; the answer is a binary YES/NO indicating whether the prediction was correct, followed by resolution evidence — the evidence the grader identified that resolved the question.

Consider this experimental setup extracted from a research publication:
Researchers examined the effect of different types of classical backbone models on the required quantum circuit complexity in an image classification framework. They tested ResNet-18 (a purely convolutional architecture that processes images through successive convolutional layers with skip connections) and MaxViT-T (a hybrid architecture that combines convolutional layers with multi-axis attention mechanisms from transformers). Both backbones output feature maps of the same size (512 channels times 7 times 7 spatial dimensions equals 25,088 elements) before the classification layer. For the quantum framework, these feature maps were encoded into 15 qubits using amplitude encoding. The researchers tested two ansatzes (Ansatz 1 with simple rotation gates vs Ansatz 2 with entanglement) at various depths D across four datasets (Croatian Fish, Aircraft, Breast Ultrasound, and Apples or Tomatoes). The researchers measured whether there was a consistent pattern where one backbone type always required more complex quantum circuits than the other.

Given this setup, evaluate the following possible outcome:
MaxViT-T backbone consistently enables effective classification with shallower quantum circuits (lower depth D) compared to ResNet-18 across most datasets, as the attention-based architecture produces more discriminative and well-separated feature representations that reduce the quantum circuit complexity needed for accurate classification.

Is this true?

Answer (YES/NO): NO